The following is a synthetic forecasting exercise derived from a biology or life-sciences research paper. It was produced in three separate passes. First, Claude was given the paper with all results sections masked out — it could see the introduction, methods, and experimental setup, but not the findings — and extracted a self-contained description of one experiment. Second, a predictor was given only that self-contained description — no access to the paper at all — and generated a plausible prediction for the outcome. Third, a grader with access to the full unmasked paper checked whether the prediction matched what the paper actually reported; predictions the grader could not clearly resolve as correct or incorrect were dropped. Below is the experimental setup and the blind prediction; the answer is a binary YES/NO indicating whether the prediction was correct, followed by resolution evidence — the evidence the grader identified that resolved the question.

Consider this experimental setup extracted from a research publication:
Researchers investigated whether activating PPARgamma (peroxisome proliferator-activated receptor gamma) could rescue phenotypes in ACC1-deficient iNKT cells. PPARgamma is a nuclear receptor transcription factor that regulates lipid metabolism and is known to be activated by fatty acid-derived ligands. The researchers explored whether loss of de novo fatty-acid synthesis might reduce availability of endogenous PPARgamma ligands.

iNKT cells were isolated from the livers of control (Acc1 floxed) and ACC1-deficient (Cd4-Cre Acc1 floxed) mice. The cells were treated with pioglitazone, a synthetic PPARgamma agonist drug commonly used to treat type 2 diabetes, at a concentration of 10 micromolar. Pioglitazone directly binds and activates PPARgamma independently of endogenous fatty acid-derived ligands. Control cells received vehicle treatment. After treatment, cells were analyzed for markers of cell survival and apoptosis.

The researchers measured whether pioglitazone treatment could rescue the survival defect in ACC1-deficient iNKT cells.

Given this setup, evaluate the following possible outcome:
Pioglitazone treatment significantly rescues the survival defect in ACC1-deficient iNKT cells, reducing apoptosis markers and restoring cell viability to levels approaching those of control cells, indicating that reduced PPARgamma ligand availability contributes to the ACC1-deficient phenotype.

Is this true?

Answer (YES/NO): YES